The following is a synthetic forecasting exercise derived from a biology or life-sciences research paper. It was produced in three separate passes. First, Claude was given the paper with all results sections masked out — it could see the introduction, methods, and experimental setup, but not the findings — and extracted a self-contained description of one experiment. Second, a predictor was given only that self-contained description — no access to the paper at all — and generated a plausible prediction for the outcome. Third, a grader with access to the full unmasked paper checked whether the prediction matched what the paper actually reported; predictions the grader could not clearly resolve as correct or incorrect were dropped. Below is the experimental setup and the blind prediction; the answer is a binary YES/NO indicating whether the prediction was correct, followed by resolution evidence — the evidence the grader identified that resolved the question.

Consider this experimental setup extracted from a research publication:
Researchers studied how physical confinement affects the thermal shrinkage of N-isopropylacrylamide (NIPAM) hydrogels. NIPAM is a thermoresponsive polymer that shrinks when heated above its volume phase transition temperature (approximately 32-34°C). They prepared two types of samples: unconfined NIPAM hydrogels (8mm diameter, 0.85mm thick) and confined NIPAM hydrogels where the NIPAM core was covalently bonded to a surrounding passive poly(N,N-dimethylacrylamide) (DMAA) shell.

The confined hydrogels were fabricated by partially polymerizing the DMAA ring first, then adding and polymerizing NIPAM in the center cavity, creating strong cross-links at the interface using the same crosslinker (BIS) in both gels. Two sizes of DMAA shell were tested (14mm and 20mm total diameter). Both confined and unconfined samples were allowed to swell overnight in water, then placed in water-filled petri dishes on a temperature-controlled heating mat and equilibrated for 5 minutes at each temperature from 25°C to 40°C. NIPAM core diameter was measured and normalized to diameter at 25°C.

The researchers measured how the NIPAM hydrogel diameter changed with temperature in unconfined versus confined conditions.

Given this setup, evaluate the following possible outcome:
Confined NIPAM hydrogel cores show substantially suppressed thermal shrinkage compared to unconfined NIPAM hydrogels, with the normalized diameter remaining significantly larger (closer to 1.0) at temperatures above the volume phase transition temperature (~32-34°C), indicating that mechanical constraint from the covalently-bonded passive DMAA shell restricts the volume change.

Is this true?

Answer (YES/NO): YES